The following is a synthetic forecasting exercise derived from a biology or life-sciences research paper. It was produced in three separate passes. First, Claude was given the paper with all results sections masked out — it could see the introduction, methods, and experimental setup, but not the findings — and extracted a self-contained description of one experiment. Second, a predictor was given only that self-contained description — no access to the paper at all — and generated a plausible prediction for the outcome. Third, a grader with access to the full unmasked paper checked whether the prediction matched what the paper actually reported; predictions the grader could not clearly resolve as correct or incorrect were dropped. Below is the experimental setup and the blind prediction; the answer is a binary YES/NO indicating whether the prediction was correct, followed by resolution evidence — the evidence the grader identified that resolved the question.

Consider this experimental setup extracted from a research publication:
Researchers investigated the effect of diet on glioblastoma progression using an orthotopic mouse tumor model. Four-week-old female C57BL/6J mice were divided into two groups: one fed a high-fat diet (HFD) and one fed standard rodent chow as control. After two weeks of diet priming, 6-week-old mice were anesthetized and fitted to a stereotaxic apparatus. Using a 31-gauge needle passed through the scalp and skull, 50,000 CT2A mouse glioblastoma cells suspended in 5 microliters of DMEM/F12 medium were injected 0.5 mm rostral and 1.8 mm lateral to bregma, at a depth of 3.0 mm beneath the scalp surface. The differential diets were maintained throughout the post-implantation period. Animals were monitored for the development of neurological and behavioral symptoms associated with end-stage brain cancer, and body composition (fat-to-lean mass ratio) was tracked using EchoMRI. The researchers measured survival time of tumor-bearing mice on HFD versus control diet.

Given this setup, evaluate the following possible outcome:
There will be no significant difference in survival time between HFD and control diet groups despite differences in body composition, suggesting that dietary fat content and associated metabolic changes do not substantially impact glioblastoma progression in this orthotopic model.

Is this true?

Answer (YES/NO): NO